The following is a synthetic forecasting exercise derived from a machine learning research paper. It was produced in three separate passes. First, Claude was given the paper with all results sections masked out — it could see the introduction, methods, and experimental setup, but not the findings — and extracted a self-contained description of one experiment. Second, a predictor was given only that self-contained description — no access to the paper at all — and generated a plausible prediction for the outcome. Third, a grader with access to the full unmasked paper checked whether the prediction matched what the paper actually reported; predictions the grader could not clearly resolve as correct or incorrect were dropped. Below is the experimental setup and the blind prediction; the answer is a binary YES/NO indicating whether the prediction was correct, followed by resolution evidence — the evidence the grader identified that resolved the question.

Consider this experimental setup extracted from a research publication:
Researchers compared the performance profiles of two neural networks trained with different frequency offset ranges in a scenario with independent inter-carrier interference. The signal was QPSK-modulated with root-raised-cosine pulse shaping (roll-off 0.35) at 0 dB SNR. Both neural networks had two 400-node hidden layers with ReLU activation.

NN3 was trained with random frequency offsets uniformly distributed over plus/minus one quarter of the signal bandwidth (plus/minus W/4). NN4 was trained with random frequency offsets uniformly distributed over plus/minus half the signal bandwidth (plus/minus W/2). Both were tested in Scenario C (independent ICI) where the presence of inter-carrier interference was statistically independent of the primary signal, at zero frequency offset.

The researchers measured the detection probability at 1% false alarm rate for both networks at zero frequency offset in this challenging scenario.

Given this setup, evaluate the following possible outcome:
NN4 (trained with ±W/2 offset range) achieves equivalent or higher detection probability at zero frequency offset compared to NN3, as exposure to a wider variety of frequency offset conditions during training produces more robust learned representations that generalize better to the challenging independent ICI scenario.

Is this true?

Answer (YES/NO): NO